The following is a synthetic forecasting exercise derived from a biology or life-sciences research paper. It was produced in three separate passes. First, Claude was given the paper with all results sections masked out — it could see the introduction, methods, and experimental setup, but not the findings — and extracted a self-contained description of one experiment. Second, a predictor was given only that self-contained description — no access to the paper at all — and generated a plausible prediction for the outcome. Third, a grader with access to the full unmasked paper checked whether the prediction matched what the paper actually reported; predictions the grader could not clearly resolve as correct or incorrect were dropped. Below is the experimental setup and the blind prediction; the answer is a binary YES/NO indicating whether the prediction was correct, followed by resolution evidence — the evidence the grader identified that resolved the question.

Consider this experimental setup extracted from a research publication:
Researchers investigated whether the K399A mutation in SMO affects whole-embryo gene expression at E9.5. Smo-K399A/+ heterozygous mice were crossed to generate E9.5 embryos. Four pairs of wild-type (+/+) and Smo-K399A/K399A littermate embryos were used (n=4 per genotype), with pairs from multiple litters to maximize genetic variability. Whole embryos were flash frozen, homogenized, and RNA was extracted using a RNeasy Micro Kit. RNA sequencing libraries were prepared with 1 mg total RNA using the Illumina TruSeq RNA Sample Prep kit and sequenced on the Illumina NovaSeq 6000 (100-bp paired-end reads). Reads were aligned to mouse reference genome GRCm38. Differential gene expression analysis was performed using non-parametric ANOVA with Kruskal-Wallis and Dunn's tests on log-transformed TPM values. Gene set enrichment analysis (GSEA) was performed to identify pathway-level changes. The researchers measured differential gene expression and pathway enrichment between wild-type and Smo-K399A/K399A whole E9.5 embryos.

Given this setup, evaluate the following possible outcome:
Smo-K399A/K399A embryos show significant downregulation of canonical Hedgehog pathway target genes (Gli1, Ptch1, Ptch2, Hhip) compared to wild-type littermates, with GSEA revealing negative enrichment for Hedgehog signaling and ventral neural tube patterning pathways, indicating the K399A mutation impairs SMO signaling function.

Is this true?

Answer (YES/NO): NO